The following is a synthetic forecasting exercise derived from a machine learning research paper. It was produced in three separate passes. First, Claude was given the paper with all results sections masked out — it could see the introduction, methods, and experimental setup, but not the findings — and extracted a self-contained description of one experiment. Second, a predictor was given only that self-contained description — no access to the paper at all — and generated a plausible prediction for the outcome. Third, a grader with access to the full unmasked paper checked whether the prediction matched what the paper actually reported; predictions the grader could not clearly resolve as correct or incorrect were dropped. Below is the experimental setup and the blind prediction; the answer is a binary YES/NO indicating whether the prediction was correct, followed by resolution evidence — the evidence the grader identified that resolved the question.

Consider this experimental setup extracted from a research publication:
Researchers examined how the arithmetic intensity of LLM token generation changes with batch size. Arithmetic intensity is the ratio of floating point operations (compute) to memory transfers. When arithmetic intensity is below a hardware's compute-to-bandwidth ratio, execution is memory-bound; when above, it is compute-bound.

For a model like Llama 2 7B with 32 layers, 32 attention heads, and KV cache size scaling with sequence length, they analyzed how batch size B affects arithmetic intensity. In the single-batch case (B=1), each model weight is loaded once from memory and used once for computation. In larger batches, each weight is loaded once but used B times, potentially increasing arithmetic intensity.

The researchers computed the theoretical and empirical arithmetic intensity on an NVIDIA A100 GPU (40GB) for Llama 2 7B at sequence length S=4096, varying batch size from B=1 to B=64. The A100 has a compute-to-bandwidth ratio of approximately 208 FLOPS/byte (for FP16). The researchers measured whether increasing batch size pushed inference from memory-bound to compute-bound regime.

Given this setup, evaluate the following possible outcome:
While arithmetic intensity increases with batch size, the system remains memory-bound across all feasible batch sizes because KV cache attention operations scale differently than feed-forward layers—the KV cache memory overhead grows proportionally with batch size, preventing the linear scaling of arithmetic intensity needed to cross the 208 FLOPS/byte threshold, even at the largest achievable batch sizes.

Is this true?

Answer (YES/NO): YES